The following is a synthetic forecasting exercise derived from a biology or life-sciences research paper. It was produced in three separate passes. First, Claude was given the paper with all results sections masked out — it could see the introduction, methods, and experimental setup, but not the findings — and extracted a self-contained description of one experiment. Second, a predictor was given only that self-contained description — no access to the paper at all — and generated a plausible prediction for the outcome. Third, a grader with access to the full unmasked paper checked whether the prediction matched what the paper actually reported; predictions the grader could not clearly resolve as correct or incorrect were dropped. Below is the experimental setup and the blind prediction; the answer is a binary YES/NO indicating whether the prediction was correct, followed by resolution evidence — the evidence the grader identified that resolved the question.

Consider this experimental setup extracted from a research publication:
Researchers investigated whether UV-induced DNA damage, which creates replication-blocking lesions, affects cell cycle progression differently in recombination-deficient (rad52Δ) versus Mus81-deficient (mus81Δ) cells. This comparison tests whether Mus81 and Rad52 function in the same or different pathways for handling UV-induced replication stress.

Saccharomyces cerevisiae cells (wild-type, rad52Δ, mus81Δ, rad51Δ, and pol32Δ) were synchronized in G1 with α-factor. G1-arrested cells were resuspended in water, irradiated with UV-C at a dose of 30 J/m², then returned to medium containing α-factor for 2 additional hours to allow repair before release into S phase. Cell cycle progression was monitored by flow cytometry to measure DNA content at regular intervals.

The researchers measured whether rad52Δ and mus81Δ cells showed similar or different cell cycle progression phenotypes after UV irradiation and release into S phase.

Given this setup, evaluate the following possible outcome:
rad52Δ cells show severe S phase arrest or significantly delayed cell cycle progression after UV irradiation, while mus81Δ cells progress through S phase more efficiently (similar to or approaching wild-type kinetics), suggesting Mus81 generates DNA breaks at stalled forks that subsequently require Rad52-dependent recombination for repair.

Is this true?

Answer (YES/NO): NO